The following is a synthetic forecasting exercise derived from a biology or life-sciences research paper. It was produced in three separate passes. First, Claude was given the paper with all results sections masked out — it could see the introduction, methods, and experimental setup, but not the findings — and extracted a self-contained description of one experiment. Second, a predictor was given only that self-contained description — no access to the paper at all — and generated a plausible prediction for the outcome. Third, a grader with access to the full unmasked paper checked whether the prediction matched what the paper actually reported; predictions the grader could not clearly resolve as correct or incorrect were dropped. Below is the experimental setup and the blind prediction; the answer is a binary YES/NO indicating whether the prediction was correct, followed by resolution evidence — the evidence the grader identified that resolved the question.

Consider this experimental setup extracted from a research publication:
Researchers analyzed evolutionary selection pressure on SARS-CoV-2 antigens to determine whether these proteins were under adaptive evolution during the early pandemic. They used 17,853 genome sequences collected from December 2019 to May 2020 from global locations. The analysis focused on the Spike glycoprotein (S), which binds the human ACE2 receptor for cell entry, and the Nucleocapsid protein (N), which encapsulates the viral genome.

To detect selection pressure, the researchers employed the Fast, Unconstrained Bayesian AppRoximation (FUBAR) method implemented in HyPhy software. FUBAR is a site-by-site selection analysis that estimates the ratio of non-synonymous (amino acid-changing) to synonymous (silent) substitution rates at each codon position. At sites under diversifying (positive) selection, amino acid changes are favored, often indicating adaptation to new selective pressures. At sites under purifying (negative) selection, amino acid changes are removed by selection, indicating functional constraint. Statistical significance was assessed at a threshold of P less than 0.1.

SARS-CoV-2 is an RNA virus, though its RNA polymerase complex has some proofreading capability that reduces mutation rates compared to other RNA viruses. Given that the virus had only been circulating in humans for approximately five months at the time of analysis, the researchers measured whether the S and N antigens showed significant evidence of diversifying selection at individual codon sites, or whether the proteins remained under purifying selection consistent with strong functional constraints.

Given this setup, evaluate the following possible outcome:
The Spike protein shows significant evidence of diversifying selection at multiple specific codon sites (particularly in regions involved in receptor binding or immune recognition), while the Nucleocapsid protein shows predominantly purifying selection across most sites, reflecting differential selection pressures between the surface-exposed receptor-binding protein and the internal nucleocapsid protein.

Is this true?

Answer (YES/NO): NO